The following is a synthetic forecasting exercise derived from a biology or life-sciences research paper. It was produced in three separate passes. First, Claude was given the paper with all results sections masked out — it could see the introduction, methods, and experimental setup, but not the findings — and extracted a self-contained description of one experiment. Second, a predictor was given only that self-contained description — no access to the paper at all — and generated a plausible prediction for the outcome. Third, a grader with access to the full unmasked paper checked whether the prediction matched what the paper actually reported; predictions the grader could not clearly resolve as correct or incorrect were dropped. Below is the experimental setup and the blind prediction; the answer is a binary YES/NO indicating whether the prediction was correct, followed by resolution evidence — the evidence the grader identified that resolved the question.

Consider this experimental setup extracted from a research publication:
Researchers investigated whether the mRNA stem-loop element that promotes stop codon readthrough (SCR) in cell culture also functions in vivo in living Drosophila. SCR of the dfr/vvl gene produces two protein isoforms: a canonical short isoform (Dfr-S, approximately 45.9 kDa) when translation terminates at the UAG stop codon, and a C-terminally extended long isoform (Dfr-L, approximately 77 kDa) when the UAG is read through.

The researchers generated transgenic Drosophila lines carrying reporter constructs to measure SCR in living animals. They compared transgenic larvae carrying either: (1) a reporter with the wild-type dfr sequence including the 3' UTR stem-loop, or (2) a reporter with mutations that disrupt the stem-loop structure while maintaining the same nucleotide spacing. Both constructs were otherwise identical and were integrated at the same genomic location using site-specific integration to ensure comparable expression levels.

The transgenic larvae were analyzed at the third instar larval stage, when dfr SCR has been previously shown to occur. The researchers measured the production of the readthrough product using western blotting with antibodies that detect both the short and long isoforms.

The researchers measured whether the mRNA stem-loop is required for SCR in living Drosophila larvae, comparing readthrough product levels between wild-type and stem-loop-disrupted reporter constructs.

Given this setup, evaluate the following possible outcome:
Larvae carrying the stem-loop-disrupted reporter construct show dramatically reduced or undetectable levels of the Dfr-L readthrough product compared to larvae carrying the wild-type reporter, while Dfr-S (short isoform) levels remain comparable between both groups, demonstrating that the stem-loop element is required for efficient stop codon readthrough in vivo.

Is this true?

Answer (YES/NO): NO